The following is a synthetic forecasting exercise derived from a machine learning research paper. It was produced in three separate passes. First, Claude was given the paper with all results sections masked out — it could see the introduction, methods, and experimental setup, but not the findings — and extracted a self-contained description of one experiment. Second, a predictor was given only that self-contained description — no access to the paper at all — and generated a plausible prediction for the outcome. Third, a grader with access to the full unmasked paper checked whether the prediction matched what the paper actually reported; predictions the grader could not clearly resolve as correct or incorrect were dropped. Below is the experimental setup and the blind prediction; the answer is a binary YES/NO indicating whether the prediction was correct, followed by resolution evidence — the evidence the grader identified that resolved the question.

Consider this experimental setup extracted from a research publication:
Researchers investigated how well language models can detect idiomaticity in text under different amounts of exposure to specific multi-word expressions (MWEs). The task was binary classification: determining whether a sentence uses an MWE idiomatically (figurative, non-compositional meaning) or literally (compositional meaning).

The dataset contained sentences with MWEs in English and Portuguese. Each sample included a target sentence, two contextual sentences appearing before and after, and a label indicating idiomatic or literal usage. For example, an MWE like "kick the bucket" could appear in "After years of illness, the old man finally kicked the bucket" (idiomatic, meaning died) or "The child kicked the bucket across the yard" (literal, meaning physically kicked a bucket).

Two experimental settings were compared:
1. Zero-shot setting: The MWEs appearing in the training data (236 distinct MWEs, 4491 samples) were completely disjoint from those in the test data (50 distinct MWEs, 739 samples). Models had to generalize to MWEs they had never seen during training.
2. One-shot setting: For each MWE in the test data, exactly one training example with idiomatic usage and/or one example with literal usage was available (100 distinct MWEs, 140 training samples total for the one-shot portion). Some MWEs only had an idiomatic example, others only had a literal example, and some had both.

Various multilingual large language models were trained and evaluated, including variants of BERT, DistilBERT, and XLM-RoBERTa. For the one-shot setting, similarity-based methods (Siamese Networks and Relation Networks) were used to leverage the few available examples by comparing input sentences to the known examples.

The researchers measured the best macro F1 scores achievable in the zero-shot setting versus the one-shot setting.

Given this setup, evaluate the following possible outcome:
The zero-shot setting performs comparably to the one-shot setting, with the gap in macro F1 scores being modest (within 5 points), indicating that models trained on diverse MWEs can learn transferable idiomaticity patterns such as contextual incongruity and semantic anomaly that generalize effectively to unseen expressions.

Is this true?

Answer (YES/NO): NO